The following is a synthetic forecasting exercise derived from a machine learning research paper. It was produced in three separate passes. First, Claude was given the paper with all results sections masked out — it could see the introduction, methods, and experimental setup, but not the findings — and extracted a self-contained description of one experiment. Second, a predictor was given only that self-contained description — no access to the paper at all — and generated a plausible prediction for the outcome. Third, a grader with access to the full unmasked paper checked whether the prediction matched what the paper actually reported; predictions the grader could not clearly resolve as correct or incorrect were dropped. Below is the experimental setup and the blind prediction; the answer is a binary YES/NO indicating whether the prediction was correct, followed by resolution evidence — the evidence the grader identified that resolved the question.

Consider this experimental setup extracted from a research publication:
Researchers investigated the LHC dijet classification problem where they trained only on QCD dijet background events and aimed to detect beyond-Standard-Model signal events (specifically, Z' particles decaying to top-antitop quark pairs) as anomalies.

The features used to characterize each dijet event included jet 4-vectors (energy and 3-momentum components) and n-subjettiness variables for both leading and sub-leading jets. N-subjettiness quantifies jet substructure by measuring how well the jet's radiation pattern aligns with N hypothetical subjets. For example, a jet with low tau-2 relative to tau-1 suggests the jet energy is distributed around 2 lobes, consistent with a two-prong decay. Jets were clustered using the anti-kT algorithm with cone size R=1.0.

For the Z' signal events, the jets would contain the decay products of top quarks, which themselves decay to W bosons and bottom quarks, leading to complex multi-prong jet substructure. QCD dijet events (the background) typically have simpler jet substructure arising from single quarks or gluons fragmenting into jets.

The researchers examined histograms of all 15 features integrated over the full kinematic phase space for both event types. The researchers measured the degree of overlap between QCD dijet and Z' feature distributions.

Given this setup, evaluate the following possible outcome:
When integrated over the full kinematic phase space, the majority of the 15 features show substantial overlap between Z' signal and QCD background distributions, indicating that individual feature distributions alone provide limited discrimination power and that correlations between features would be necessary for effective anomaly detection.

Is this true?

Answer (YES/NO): YES